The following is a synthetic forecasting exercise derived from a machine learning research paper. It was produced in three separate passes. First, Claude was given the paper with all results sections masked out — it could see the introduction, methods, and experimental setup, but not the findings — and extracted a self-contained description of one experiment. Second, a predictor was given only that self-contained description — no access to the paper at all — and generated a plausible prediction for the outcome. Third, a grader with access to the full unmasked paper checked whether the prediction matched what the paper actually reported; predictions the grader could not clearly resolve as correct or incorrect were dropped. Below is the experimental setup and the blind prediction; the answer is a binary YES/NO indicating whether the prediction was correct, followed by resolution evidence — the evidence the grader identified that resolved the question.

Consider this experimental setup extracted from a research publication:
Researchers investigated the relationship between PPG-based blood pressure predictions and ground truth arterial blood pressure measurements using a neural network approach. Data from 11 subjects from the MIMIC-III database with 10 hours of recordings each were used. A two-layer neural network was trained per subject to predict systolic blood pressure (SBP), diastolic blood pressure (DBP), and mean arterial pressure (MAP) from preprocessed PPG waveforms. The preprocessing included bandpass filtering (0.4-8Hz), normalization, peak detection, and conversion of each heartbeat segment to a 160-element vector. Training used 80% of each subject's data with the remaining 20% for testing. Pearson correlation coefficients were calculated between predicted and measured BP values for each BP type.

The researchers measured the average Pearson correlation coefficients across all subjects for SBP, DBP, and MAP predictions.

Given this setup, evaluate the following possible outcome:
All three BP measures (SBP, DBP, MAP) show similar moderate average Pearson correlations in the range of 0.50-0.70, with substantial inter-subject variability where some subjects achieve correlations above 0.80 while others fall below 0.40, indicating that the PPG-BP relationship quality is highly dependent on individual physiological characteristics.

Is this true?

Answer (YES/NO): NO